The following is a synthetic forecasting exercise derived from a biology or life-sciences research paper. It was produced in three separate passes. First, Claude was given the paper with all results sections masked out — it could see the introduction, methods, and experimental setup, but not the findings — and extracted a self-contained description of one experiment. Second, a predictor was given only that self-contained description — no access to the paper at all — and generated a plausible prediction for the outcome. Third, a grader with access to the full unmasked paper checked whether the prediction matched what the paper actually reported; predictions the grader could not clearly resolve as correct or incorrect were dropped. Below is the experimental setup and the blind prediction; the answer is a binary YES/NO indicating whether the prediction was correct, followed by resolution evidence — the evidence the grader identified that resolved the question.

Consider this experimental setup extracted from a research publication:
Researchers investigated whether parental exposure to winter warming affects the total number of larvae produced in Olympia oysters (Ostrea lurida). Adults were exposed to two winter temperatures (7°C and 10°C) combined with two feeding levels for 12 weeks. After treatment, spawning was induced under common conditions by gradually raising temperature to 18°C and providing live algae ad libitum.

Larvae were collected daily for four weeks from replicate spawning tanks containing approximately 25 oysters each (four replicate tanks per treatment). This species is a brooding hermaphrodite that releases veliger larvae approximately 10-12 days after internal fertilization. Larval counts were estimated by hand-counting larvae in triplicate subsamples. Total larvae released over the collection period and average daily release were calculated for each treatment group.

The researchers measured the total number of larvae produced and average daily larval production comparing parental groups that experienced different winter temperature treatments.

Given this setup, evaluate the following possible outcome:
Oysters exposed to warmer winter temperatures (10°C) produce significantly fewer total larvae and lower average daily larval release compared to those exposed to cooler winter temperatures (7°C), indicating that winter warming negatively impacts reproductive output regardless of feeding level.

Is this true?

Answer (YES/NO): NO